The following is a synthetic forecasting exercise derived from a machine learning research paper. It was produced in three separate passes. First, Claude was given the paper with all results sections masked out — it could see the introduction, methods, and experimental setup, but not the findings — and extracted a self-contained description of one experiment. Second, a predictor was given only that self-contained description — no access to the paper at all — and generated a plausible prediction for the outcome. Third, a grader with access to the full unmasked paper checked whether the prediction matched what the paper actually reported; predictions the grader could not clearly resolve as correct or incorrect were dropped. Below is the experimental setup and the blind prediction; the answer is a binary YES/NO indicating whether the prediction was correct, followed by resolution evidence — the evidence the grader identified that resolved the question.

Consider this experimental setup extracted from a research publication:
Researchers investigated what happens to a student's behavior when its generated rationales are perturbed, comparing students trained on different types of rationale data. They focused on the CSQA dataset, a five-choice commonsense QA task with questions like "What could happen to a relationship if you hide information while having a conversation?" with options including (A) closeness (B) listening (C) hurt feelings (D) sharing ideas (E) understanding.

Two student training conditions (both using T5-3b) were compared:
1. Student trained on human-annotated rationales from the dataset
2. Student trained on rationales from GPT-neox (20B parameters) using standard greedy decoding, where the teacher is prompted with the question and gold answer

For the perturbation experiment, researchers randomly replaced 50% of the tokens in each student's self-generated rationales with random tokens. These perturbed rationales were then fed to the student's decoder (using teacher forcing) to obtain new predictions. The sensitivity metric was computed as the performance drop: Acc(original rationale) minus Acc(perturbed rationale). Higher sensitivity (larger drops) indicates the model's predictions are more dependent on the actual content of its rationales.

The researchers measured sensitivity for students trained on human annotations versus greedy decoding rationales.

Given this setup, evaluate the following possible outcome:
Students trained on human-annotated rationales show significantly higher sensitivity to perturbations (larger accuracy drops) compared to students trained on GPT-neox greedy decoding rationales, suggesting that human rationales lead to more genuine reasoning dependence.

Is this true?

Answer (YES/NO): NO